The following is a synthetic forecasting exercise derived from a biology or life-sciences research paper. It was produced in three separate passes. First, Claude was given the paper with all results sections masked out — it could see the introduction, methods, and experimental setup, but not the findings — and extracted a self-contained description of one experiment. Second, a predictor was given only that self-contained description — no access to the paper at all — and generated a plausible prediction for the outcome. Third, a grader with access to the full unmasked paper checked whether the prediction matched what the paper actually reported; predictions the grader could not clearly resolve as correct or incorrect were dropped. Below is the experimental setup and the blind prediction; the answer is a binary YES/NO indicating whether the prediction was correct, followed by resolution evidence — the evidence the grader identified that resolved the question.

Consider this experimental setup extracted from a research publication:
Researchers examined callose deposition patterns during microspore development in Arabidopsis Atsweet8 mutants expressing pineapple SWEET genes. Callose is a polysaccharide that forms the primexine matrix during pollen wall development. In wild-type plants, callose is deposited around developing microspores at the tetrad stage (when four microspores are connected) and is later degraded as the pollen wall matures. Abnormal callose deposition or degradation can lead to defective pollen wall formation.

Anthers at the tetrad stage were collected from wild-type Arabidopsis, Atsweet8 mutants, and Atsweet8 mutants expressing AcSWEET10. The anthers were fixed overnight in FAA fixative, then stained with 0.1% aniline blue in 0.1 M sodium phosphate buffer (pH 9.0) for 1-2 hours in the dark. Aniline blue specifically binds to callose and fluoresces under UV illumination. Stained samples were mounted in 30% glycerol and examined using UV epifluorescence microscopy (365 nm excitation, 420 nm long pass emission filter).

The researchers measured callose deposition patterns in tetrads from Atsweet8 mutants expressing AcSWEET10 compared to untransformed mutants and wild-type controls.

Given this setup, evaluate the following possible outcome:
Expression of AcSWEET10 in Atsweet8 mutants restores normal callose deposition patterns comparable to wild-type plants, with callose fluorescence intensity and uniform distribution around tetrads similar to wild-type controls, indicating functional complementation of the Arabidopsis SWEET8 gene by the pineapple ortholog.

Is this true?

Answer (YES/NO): YES